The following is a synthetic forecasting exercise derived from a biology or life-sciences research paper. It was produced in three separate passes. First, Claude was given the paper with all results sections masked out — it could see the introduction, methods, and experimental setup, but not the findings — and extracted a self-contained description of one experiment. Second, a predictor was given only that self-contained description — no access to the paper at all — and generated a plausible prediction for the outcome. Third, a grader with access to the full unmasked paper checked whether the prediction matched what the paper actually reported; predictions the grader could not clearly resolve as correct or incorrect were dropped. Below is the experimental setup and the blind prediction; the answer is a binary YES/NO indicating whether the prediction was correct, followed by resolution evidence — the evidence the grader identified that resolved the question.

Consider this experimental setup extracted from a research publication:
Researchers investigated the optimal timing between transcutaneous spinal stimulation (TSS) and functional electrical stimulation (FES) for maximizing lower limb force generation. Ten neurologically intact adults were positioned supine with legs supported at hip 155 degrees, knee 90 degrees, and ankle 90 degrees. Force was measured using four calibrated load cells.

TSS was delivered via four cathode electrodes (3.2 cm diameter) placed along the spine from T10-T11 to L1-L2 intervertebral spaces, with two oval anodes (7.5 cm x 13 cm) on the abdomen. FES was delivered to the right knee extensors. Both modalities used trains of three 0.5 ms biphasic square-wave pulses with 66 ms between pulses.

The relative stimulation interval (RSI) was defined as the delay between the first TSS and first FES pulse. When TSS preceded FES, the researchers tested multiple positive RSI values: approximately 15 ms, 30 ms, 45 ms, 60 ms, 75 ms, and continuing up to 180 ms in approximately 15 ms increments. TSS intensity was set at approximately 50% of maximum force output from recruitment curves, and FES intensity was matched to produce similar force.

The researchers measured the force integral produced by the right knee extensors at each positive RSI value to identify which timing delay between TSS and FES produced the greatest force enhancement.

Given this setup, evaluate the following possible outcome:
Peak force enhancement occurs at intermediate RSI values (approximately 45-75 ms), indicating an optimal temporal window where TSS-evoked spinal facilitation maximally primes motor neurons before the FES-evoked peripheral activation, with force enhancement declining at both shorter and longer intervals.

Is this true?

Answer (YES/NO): NO